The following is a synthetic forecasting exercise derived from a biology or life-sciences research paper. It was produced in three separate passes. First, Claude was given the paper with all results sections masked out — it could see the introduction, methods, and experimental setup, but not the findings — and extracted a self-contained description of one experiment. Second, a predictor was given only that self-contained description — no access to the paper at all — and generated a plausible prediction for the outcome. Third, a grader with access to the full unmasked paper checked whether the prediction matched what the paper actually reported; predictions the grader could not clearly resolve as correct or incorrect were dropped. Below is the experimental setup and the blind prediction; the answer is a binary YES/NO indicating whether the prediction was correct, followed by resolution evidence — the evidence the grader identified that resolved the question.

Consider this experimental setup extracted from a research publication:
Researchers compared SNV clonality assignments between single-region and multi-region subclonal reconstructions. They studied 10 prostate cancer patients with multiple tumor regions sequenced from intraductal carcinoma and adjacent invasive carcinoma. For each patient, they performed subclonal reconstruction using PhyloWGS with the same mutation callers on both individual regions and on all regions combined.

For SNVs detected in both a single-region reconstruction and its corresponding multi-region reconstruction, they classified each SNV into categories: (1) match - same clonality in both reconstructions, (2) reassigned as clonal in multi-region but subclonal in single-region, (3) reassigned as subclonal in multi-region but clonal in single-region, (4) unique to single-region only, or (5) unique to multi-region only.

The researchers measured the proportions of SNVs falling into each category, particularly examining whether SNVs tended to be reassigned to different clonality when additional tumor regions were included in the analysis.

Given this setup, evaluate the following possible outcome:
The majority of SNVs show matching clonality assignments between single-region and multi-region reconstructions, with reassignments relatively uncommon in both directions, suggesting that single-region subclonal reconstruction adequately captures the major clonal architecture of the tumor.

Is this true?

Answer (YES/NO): NO